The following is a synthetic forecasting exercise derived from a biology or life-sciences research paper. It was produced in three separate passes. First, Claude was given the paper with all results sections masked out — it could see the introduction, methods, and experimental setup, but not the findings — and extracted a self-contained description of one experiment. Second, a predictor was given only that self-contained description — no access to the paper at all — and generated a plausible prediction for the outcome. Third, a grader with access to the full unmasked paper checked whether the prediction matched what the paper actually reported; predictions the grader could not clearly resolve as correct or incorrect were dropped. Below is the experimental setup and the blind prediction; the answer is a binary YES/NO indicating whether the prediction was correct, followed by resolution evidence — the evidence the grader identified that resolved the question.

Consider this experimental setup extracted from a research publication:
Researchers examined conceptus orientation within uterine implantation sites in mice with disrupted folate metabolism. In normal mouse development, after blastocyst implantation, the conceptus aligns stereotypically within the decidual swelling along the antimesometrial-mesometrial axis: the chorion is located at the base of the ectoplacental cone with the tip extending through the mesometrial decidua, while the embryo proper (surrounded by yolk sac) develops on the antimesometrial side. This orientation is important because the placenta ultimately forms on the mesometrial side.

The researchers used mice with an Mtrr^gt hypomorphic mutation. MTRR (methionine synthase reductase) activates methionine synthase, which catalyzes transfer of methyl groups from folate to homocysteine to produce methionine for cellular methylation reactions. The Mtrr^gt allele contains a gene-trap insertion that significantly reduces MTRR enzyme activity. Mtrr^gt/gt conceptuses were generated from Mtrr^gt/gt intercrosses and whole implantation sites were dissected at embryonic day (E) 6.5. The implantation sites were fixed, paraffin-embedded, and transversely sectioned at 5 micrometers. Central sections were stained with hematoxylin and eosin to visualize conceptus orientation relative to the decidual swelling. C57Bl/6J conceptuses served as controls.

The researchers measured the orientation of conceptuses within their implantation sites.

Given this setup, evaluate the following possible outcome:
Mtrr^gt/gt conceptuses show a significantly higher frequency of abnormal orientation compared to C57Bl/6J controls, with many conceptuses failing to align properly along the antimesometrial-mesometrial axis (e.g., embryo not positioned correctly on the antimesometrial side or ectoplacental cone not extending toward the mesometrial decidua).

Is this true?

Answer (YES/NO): YES